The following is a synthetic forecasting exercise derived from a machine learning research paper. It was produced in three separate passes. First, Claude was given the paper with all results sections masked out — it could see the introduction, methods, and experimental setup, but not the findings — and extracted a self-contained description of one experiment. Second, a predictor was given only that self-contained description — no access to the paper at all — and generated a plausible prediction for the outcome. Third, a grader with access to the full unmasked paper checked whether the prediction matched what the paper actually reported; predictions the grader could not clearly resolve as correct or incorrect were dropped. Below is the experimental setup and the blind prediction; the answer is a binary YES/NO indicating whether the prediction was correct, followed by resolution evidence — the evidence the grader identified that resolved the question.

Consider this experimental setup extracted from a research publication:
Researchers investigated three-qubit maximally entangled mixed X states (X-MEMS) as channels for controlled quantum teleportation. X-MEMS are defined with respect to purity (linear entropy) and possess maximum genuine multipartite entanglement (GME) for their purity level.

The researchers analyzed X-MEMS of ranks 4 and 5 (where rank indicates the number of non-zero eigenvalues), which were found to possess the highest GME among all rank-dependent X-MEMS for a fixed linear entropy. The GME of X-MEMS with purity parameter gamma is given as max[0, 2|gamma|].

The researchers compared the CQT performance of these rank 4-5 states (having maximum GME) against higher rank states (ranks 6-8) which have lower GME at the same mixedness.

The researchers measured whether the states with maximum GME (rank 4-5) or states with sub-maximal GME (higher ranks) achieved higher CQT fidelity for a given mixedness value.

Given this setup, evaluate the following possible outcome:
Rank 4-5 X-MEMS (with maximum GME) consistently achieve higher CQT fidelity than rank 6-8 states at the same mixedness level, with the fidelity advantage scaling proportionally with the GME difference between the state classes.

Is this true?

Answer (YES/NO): NO